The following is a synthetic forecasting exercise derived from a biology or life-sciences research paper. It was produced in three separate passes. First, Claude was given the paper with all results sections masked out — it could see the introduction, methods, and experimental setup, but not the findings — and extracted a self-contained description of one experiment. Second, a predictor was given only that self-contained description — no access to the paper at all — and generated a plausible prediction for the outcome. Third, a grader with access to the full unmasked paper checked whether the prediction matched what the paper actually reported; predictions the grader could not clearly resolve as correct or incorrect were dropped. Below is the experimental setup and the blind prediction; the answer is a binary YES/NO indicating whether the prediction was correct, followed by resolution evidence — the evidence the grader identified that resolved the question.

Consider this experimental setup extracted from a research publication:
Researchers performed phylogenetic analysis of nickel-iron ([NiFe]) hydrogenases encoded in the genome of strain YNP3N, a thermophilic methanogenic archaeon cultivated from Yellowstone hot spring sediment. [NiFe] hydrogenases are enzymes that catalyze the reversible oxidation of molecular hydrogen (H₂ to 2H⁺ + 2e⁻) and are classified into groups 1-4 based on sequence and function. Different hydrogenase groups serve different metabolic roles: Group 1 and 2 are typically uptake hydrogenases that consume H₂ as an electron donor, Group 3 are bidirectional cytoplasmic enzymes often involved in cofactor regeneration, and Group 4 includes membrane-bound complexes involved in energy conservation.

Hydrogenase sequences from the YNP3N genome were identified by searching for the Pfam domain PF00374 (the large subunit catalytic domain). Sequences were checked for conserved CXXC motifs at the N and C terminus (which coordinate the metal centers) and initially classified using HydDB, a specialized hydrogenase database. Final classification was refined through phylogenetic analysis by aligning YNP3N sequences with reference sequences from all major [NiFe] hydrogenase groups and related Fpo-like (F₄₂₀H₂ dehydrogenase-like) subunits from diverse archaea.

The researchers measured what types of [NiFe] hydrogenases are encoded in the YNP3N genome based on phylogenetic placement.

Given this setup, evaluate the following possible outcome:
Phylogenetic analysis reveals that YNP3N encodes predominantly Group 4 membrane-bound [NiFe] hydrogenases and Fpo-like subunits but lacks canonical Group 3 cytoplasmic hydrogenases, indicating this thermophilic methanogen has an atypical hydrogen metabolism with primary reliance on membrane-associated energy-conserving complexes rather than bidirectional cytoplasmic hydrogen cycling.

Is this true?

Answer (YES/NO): NO